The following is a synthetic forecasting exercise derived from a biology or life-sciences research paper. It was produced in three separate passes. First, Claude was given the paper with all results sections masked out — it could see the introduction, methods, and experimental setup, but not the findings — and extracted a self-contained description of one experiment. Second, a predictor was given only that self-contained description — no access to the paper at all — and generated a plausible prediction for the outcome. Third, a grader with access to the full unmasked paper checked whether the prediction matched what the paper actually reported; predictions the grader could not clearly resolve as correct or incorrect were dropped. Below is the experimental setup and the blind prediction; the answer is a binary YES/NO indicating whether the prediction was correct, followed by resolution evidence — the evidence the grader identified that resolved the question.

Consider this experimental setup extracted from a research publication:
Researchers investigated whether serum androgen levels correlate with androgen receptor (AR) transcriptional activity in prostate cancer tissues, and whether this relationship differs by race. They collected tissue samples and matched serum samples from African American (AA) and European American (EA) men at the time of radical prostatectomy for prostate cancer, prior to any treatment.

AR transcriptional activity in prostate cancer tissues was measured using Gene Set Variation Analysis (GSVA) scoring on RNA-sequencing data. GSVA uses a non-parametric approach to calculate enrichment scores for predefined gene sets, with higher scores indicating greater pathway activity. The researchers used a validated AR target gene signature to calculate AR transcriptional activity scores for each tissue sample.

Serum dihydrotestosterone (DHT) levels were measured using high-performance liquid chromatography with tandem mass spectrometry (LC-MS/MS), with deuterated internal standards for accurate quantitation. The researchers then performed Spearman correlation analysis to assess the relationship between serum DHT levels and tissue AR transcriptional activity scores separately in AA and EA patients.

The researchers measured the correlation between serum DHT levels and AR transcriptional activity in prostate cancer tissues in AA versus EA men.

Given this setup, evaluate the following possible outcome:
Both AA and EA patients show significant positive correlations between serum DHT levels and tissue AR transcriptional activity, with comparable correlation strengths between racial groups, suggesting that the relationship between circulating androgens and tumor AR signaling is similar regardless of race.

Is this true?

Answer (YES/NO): NO